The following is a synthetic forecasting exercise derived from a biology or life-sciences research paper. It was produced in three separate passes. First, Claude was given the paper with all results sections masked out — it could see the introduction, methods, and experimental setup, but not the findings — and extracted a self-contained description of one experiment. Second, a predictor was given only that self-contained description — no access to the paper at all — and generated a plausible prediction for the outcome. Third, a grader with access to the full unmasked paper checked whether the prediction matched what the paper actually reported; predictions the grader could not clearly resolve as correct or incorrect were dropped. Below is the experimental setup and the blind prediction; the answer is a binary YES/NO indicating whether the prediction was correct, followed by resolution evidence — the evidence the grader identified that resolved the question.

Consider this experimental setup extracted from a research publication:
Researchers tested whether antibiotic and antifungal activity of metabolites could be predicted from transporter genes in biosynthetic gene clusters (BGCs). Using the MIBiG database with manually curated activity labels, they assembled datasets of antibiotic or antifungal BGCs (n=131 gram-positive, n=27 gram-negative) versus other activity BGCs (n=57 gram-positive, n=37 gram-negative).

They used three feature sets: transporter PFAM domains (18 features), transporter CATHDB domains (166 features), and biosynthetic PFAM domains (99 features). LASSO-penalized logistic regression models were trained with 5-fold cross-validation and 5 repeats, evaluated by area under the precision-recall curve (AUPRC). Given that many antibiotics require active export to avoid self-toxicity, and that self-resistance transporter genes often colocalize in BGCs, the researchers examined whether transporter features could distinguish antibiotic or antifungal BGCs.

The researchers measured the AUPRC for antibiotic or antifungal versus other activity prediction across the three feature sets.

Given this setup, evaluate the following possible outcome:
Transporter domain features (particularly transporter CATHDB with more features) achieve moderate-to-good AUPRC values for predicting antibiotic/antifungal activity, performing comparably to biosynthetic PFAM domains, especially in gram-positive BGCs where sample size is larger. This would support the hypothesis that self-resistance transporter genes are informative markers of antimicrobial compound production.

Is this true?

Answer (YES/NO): NO